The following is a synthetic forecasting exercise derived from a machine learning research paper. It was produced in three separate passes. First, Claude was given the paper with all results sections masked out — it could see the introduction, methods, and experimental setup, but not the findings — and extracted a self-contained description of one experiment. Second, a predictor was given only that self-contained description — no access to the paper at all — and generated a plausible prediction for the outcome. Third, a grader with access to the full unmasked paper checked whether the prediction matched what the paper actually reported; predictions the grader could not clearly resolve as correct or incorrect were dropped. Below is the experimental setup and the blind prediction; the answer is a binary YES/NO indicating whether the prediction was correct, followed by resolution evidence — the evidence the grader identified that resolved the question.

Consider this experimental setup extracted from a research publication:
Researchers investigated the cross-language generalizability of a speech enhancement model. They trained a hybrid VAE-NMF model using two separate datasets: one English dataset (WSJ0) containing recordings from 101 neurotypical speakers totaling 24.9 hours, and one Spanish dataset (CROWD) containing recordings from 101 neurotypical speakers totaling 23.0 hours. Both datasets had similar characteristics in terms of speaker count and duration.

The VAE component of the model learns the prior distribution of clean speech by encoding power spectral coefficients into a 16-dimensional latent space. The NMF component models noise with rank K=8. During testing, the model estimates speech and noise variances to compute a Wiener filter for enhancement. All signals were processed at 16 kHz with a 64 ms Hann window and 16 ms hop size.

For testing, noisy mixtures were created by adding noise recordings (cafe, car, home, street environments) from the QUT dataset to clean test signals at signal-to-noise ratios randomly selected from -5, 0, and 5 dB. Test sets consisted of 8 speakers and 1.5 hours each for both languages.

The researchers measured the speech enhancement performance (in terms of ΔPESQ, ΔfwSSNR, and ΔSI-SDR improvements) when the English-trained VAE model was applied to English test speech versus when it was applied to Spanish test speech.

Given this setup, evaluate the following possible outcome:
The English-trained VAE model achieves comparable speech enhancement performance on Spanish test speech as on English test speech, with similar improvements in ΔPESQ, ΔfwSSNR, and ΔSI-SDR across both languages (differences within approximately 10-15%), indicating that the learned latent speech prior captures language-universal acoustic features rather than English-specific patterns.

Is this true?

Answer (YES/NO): NO